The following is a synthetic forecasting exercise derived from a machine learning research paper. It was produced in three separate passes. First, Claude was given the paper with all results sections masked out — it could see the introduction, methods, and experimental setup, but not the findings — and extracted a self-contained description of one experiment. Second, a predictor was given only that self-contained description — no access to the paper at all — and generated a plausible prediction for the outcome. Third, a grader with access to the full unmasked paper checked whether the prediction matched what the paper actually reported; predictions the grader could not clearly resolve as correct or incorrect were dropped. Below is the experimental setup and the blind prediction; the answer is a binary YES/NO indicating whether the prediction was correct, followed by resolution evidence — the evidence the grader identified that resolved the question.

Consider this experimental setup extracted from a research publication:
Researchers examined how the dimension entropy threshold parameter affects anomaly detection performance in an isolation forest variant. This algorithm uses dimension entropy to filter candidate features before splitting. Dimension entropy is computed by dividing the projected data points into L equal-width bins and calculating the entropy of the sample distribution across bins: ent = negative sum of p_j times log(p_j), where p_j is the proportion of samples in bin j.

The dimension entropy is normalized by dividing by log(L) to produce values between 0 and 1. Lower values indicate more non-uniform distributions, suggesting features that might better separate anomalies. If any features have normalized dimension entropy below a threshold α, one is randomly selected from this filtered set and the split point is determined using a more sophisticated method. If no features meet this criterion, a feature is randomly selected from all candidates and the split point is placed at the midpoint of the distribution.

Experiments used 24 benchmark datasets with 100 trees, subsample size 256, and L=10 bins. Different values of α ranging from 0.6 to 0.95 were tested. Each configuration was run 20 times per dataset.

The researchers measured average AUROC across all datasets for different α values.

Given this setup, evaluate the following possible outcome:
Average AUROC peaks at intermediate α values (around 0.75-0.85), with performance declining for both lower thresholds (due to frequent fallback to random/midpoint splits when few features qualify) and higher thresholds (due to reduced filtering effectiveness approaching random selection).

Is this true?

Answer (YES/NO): NO